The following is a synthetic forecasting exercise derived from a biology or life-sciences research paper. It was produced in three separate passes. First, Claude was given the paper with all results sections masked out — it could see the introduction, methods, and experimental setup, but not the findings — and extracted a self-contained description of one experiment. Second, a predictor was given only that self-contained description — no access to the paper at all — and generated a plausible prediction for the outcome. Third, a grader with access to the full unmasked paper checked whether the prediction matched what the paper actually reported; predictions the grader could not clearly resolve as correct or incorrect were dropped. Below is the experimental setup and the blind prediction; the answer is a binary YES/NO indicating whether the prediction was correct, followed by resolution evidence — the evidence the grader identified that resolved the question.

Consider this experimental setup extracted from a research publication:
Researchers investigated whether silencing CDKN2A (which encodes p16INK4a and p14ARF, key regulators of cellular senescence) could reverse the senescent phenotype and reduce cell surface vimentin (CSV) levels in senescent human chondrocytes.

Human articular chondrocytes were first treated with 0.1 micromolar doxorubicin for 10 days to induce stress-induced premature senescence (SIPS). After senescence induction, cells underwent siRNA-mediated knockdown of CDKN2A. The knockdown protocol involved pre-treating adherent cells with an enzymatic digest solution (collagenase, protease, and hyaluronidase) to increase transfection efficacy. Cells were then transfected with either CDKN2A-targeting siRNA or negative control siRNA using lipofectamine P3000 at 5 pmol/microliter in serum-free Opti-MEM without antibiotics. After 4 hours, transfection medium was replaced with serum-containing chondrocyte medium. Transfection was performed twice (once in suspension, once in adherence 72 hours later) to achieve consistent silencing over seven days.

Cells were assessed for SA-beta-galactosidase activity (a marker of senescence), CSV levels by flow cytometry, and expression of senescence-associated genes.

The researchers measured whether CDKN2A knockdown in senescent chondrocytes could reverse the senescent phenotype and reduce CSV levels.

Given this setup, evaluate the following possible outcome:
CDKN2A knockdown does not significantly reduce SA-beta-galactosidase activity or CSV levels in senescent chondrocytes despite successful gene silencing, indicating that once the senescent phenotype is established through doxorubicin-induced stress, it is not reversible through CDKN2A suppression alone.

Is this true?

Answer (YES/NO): NO